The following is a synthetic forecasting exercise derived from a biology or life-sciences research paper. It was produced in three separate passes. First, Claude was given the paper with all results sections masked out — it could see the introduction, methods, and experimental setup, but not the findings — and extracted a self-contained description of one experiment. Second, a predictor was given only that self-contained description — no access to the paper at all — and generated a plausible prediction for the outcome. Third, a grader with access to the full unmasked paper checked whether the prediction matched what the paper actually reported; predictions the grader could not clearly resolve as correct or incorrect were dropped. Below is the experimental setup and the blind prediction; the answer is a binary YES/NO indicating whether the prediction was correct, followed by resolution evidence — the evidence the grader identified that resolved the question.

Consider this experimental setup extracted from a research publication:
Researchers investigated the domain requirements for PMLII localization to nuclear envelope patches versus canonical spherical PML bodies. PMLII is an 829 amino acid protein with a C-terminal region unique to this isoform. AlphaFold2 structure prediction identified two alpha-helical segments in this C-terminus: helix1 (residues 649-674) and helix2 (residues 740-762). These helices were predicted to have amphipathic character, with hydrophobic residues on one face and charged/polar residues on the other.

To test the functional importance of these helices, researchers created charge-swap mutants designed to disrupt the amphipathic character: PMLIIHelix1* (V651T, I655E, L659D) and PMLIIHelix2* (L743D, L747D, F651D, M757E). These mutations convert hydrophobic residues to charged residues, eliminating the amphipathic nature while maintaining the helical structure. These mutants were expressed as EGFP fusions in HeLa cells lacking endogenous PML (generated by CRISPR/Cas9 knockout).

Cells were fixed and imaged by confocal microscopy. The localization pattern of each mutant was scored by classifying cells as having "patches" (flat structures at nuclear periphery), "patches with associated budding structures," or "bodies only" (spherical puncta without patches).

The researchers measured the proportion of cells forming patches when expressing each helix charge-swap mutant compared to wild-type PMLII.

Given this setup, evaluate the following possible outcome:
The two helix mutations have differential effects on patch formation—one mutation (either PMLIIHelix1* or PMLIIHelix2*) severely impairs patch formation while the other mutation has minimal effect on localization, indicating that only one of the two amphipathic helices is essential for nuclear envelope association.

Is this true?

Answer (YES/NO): NO